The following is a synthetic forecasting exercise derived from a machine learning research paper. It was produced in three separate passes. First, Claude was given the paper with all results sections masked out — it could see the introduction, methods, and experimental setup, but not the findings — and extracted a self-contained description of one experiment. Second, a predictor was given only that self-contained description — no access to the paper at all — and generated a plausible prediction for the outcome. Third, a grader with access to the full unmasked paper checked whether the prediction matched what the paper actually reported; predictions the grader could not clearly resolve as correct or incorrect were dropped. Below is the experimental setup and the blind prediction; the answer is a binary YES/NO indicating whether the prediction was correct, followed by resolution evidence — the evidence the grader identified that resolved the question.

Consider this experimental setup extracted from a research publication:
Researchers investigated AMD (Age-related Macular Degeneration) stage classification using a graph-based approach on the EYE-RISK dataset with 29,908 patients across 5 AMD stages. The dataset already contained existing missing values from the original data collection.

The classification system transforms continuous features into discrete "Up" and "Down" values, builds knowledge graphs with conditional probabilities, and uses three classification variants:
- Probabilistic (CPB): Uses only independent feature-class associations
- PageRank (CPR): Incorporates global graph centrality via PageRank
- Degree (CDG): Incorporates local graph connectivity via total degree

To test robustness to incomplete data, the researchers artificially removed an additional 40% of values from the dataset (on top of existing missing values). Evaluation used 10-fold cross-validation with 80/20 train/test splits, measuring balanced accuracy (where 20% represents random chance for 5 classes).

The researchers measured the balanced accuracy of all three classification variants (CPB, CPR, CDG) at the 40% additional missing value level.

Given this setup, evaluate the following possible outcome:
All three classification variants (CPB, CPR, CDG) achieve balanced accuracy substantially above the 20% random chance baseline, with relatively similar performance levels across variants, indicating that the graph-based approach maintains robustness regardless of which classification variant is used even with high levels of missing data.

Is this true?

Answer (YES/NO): YES